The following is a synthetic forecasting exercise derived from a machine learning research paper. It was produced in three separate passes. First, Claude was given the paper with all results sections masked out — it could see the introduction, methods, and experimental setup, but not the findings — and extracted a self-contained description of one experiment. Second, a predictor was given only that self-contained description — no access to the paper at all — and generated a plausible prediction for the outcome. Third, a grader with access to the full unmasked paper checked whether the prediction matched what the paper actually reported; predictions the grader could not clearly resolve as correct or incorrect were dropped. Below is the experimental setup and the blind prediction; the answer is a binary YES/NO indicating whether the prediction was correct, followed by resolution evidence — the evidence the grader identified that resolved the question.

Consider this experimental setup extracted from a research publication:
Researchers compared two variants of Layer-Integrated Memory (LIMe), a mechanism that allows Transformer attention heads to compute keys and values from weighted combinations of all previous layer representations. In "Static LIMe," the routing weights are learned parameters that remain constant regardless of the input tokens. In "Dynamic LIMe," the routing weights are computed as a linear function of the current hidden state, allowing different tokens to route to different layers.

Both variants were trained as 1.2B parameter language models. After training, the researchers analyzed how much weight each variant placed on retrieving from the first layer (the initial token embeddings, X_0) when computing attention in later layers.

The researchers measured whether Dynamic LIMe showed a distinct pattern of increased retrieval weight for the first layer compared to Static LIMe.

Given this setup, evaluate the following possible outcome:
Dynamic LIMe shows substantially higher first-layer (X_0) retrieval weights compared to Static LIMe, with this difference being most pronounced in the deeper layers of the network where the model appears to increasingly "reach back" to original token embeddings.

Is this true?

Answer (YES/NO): NO